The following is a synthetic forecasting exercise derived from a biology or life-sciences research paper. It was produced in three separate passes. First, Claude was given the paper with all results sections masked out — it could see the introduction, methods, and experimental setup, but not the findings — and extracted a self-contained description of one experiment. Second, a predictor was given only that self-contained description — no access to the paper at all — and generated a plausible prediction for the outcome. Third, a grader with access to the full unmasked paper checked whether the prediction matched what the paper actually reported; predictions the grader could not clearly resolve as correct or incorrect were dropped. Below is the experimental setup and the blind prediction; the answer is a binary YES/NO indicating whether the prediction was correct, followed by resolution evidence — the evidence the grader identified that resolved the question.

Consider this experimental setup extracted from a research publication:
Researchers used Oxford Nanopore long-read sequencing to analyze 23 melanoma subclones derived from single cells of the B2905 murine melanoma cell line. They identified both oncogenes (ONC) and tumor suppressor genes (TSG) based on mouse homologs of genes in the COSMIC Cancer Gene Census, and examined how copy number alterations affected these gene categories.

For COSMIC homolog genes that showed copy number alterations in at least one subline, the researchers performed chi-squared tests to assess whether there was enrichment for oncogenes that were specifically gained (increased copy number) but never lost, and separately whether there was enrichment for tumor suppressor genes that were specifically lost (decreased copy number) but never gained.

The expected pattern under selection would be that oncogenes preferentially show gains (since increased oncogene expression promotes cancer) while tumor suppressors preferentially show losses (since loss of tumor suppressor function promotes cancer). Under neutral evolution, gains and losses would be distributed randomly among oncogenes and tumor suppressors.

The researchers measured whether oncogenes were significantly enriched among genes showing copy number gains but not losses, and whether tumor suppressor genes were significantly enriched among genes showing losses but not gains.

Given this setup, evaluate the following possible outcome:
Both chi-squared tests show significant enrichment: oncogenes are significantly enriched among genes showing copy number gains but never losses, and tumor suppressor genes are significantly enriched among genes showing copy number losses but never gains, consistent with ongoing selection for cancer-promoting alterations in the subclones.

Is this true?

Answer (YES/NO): YES